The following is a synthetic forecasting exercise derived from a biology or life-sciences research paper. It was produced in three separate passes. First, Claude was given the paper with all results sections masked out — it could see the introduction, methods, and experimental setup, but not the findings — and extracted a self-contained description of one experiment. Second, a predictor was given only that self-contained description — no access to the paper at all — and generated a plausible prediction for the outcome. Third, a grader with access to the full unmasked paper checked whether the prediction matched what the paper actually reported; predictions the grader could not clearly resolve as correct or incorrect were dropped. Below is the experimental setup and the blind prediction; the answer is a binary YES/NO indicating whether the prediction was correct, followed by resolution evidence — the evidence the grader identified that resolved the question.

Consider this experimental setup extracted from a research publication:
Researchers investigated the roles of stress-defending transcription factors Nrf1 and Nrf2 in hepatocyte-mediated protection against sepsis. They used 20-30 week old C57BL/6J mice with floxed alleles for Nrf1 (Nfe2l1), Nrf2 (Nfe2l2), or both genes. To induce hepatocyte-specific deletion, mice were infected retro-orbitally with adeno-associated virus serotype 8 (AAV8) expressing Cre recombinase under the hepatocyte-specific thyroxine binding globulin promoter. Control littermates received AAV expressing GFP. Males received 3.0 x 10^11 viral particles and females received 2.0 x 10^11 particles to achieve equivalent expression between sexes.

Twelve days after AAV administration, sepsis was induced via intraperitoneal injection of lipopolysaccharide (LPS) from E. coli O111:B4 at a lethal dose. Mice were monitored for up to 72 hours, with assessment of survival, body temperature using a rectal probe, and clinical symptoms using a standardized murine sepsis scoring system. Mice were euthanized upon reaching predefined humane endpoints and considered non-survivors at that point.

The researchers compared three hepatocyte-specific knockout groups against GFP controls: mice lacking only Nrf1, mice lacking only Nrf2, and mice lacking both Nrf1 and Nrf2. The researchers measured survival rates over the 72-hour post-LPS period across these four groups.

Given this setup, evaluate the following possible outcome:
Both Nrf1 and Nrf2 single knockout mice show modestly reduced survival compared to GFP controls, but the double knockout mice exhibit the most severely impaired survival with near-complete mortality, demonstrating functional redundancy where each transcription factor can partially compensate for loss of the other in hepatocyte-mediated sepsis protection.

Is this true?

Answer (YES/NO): NO